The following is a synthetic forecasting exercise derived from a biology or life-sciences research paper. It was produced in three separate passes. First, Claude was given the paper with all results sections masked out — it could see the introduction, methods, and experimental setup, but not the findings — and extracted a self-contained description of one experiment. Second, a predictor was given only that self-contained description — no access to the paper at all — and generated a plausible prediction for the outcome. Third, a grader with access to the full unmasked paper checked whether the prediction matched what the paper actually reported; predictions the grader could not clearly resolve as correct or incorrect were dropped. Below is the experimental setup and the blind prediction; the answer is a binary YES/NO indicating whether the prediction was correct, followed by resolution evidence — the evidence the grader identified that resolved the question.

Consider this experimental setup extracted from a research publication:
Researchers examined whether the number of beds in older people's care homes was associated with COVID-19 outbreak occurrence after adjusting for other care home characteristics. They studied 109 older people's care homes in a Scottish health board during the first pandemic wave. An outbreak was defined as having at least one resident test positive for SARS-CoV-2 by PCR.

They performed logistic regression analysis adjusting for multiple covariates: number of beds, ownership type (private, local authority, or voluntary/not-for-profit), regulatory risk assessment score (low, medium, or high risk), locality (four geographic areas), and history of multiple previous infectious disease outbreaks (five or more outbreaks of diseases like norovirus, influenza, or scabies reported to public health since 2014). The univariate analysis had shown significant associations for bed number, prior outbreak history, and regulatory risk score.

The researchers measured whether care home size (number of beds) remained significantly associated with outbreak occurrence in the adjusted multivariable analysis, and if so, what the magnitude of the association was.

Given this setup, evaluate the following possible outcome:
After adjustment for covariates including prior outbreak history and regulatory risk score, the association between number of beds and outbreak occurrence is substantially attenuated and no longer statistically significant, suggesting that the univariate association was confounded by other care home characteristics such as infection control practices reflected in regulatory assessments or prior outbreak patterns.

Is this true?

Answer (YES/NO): NO